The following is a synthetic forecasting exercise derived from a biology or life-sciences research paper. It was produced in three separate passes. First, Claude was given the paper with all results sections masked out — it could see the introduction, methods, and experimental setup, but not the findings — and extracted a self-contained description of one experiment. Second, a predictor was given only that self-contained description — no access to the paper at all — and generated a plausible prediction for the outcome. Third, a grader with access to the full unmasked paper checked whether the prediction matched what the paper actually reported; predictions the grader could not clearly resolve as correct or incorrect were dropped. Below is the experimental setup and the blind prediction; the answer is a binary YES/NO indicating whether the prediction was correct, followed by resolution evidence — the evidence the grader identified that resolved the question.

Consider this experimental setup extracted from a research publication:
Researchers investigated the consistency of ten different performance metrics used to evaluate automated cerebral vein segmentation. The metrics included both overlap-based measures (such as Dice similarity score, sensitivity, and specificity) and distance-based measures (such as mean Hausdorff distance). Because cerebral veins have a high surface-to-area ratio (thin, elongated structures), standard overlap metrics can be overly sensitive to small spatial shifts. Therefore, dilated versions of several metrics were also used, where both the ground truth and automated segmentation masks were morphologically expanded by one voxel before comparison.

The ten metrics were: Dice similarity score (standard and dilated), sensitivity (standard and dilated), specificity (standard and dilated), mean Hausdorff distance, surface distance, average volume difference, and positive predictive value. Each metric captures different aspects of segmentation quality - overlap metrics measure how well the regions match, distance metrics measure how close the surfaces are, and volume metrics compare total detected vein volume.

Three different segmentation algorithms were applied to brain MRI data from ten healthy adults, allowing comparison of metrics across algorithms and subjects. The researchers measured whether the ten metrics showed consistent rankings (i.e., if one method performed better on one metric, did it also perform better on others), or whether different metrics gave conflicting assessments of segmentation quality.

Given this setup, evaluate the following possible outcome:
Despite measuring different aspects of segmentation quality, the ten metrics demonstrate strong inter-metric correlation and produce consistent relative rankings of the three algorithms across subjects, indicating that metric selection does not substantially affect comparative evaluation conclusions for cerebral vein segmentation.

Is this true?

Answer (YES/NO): NO